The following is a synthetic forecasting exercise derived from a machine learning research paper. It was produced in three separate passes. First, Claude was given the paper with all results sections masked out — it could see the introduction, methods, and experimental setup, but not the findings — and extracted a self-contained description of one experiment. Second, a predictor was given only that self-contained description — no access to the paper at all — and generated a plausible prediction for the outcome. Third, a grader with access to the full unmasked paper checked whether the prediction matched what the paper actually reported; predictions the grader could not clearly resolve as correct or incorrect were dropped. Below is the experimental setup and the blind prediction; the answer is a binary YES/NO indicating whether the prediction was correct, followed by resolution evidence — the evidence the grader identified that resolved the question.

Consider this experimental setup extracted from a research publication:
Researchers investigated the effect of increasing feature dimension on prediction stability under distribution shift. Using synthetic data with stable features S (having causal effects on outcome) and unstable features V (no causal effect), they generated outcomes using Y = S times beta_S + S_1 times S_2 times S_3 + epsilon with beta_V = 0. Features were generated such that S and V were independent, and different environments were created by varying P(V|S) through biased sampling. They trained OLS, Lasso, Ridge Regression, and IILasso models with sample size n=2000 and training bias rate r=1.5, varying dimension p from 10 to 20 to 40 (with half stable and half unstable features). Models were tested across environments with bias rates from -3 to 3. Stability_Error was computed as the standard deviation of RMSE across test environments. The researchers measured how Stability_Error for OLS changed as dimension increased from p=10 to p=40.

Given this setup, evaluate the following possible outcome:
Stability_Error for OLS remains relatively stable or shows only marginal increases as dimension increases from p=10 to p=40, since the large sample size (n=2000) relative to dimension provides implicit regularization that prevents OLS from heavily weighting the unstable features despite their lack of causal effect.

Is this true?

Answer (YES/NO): NO